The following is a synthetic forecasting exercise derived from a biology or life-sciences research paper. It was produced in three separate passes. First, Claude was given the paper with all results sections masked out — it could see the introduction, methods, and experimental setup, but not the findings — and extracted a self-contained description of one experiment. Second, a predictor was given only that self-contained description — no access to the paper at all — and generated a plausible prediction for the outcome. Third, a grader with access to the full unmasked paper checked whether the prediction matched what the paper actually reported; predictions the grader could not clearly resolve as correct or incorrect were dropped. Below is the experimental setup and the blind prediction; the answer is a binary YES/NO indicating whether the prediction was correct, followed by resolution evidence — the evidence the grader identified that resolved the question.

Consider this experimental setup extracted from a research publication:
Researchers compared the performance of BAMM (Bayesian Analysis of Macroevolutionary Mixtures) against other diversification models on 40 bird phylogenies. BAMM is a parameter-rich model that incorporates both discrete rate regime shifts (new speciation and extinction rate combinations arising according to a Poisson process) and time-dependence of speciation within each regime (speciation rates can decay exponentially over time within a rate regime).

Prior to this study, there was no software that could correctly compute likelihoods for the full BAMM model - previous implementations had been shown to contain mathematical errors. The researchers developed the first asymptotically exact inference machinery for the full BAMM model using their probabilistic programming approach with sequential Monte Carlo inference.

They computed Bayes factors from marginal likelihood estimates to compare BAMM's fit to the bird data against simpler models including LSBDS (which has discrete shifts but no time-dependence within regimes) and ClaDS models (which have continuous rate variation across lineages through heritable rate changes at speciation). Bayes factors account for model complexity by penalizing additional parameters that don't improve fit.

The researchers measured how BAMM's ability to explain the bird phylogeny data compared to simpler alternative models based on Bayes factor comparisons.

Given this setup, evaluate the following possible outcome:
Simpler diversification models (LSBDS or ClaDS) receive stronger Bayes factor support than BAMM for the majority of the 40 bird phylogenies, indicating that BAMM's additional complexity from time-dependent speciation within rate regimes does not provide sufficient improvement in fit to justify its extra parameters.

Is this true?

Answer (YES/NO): YES